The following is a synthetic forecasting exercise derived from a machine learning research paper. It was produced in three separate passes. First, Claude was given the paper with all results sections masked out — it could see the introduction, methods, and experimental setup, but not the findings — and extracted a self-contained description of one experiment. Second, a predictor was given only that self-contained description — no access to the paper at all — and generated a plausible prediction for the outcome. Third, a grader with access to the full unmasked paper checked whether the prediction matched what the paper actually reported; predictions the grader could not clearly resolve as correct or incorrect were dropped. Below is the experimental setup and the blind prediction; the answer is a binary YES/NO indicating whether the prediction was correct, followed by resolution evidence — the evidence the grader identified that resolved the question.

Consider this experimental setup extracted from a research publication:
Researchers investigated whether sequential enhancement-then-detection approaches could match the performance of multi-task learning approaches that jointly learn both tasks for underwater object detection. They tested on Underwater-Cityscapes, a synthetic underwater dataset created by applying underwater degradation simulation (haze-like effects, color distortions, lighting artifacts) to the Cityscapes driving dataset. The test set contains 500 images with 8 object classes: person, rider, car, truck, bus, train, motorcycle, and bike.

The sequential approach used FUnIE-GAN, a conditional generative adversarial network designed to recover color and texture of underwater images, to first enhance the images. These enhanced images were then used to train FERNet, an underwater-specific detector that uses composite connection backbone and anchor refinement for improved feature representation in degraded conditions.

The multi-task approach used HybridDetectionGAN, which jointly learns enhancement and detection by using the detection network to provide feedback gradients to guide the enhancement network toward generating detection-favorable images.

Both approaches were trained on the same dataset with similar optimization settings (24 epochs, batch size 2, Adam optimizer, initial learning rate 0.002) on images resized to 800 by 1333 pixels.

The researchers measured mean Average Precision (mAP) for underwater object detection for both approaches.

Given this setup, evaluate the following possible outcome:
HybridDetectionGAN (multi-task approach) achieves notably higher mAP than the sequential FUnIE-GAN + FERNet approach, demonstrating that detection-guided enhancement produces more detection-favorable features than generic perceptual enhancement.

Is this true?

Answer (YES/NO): YES